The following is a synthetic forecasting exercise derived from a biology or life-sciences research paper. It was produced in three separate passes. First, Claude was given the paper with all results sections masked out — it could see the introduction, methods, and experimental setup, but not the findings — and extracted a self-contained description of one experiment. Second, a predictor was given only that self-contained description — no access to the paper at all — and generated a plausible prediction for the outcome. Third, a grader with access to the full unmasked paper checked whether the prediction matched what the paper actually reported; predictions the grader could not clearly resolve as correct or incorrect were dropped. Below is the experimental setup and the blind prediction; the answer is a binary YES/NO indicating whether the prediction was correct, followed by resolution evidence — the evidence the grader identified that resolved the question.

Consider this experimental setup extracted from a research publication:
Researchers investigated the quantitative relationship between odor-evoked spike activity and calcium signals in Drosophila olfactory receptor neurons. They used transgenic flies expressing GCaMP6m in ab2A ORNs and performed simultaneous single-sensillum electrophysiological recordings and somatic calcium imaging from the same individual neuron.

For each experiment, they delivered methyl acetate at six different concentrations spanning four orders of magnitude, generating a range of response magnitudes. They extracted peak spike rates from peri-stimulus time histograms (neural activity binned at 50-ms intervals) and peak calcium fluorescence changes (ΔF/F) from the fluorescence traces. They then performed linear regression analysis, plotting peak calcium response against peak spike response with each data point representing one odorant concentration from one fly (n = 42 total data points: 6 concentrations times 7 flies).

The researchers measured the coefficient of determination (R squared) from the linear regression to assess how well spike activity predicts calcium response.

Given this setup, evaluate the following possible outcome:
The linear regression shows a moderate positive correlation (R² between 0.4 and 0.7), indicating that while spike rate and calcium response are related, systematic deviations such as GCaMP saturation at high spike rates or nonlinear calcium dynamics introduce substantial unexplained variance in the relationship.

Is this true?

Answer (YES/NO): NO